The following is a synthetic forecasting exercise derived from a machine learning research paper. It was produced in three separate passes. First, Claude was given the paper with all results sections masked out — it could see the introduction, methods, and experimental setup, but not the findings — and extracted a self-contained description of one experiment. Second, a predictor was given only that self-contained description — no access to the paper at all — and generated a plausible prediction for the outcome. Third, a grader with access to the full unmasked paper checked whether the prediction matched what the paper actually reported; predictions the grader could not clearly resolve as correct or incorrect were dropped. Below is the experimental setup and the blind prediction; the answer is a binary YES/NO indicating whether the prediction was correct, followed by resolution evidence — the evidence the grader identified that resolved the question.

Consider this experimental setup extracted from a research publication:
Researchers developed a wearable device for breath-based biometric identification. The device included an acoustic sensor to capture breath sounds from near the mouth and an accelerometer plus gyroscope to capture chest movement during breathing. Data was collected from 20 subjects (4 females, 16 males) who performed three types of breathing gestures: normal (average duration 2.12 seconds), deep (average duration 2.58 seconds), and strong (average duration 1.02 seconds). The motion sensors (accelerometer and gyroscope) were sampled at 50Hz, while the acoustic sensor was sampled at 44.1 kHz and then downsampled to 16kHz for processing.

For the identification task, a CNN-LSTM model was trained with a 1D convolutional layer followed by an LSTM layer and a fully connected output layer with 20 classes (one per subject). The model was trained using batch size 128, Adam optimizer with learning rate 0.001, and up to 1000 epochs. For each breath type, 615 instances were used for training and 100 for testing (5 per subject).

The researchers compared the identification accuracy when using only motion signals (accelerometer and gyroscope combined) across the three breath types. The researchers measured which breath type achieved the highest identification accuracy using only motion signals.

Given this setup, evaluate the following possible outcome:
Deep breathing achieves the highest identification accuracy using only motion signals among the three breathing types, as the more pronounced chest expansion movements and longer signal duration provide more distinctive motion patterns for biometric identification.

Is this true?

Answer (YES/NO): NO